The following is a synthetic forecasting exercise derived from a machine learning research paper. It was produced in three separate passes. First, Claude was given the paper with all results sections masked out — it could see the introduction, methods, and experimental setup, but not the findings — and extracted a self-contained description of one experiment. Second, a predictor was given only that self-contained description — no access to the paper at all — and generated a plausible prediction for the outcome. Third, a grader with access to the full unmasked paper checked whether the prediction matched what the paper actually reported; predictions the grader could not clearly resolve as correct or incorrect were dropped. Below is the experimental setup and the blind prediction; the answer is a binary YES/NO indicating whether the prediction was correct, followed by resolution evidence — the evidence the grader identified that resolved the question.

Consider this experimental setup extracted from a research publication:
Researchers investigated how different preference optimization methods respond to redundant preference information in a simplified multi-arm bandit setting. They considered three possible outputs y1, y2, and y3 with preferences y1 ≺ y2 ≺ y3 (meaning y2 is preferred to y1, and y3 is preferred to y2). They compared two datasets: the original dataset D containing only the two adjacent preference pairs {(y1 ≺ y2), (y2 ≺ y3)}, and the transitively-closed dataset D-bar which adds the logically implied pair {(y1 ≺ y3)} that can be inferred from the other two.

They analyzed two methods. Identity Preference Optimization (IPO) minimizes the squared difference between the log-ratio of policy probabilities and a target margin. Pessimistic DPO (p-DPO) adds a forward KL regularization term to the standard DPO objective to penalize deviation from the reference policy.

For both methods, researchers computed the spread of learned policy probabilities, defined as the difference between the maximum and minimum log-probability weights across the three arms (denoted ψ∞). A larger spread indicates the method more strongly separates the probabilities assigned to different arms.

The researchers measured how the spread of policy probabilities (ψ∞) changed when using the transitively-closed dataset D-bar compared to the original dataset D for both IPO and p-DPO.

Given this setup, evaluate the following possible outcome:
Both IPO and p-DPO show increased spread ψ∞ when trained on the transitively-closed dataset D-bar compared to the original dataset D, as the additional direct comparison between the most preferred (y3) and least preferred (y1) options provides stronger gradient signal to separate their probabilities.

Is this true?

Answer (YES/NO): NO